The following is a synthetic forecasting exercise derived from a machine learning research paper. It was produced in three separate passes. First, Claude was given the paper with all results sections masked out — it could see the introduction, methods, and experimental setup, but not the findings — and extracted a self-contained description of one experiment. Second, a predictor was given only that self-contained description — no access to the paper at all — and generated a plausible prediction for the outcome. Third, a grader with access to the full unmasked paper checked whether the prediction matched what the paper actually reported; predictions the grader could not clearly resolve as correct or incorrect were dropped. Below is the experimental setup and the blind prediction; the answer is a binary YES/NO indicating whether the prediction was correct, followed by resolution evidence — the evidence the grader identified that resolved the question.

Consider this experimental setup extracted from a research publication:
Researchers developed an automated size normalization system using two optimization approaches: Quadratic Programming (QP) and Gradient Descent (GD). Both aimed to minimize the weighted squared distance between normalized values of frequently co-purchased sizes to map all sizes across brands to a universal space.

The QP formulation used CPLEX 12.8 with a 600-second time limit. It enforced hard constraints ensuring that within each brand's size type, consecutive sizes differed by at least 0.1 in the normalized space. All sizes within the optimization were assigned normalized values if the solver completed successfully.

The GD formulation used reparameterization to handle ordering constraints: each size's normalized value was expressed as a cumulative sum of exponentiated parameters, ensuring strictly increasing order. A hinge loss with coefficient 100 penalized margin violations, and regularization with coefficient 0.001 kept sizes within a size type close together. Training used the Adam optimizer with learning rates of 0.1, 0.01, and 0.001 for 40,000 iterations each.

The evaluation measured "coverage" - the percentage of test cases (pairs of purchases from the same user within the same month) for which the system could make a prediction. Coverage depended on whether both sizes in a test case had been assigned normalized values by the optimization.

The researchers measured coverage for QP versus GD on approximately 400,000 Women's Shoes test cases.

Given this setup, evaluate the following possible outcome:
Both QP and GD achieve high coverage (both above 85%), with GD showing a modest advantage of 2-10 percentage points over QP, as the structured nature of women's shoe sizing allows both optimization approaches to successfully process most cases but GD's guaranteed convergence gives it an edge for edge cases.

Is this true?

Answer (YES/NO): NO